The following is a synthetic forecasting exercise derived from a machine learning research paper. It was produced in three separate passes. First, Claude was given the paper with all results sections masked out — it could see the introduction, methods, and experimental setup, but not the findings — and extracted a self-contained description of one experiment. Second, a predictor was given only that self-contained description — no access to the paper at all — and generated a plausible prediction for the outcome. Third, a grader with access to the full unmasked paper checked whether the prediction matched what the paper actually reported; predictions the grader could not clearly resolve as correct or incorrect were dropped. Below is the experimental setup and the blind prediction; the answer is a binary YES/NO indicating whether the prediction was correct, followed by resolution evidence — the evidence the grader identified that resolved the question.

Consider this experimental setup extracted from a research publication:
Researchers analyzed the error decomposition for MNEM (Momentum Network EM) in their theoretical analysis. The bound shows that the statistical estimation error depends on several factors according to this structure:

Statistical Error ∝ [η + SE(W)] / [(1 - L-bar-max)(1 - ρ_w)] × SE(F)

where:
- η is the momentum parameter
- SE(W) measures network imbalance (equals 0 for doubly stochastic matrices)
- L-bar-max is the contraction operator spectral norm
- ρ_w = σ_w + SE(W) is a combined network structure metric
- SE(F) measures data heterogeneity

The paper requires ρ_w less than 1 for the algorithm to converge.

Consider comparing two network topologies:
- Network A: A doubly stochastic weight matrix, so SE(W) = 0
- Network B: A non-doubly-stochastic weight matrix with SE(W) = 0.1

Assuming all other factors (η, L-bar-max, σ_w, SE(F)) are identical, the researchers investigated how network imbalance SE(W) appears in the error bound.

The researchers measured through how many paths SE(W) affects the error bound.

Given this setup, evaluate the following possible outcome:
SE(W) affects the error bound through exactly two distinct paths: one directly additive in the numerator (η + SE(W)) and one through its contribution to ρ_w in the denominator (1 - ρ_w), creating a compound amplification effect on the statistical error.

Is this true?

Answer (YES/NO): YES